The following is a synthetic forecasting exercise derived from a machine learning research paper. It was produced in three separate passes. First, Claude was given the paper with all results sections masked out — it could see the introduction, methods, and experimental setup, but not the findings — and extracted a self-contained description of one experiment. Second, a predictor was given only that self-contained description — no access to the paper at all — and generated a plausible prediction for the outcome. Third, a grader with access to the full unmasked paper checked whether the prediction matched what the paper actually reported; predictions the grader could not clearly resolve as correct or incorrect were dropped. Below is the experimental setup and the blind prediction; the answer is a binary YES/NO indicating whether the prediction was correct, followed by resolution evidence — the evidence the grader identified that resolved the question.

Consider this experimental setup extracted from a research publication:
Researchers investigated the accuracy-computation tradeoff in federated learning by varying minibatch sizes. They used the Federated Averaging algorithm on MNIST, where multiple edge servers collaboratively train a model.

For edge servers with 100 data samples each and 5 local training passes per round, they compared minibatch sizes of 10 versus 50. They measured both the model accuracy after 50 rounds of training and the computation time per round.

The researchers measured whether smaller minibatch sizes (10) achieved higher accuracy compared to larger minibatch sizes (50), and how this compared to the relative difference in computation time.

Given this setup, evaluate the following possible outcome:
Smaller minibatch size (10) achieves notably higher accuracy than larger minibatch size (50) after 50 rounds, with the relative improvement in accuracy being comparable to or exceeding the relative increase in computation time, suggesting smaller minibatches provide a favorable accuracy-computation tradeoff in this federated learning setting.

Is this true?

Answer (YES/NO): NO